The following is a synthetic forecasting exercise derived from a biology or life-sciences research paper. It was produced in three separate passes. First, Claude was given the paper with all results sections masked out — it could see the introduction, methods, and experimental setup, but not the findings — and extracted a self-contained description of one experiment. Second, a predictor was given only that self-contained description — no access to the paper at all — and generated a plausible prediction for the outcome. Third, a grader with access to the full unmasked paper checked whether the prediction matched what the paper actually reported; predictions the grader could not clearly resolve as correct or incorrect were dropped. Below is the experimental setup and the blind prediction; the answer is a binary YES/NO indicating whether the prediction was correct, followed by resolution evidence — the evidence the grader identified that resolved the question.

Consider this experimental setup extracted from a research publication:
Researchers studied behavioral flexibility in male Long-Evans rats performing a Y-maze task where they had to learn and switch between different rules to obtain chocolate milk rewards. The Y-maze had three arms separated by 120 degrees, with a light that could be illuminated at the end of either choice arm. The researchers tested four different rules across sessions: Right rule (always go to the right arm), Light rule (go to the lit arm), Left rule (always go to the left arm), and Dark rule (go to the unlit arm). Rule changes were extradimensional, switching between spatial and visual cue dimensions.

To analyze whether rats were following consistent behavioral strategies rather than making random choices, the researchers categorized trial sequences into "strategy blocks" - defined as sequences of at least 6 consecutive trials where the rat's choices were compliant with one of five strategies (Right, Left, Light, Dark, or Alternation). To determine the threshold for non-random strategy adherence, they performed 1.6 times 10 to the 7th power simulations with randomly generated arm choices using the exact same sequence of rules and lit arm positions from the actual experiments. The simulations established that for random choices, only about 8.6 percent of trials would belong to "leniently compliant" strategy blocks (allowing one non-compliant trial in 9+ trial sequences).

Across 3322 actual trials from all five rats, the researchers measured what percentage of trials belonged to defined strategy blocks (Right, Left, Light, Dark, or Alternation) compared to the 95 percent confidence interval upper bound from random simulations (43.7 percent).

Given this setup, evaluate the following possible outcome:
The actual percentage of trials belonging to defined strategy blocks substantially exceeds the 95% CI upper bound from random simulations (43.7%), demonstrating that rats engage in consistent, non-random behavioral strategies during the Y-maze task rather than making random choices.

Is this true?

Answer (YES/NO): YES